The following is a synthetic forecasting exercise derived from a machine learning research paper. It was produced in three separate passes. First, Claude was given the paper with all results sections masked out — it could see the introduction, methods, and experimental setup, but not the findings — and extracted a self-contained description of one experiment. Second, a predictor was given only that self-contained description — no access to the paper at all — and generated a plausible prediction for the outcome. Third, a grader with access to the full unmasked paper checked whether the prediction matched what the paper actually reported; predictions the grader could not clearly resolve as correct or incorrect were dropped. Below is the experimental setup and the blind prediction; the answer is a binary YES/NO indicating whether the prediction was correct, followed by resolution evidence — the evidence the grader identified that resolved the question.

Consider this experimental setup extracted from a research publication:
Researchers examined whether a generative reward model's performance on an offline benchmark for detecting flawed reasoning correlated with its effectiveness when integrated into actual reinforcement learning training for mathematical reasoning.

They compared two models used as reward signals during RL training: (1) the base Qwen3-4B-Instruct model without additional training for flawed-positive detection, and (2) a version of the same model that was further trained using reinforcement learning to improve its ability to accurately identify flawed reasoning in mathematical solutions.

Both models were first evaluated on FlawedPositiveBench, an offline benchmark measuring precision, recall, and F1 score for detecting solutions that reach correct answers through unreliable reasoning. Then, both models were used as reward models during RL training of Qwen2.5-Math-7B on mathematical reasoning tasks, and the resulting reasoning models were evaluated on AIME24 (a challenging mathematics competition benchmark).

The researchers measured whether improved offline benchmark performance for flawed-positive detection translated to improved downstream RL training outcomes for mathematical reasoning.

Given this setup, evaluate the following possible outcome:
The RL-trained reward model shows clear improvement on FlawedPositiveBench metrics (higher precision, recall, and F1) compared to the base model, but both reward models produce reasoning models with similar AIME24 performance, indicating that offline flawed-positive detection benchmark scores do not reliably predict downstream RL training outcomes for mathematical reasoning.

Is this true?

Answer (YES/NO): NO